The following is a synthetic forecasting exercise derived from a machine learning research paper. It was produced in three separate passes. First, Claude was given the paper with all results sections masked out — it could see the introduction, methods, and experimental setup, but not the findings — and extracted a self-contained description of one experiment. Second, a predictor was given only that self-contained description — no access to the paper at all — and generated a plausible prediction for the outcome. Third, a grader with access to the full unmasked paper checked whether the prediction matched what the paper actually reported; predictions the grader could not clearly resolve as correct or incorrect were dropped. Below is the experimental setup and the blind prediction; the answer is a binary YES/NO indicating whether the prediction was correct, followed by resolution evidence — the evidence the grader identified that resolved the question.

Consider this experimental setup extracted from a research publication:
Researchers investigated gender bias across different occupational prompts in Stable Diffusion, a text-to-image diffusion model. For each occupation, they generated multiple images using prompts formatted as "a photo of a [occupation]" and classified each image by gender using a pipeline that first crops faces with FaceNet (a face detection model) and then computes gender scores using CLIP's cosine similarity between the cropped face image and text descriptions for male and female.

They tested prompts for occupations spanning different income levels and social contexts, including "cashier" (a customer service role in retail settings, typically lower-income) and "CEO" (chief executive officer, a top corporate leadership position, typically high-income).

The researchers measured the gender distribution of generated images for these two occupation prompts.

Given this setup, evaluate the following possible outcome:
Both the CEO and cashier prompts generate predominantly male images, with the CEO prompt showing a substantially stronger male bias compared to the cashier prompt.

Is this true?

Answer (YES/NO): NO